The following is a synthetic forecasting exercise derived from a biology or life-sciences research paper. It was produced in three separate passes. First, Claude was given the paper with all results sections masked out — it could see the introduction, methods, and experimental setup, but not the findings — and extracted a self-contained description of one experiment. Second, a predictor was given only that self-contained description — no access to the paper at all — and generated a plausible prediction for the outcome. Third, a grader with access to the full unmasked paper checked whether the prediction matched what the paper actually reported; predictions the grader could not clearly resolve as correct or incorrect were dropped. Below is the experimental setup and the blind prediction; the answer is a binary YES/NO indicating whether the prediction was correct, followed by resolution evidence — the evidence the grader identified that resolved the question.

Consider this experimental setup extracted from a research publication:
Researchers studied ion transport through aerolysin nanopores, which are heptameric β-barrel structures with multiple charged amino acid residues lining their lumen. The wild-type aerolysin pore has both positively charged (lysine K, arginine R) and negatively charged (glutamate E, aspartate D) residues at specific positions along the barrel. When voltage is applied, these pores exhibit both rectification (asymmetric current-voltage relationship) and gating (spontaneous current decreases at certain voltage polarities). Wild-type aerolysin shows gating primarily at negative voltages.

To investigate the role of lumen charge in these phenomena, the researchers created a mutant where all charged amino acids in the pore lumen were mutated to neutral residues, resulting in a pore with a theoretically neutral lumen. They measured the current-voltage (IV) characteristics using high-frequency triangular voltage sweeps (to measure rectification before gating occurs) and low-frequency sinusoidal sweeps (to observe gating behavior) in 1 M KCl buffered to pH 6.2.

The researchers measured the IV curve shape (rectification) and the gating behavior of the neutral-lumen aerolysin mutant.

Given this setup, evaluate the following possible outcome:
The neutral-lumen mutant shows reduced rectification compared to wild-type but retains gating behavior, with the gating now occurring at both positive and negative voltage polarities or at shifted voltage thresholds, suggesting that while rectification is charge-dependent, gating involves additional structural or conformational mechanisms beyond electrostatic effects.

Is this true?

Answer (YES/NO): NO